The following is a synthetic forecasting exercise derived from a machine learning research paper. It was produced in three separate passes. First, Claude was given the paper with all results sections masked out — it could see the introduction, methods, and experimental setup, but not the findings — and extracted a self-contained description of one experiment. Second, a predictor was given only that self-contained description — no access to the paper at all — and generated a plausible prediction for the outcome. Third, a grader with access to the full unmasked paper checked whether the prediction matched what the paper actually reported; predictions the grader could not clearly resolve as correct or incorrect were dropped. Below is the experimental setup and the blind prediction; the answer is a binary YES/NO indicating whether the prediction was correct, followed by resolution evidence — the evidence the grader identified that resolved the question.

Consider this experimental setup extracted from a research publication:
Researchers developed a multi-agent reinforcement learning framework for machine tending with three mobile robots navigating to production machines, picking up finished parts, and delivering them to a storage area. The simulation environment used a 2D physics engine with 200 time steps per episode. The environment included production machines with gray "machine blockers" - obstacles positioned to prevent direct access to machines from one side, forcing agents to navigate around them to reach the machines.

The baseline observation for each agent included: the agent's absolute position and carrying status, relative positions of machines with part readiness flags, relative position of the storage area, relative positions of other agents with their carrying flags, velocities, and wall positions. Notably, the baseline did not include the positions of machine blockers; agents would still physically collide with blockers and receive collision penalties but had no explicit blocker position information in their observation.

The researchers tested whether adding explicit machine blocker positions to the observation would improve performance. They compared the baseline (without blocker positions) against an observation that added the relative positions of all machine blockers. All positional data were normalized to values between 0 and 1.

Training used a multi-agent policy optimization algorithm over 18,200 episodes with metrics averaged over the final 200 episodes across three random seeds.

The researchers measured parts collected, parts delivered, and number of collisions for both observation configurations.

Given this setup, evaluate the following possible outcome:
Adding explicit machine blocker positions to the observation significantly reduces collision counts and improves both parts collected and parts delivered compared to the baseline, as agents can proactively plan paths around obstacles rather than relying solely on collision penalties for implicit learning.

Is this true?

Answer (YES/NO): NO